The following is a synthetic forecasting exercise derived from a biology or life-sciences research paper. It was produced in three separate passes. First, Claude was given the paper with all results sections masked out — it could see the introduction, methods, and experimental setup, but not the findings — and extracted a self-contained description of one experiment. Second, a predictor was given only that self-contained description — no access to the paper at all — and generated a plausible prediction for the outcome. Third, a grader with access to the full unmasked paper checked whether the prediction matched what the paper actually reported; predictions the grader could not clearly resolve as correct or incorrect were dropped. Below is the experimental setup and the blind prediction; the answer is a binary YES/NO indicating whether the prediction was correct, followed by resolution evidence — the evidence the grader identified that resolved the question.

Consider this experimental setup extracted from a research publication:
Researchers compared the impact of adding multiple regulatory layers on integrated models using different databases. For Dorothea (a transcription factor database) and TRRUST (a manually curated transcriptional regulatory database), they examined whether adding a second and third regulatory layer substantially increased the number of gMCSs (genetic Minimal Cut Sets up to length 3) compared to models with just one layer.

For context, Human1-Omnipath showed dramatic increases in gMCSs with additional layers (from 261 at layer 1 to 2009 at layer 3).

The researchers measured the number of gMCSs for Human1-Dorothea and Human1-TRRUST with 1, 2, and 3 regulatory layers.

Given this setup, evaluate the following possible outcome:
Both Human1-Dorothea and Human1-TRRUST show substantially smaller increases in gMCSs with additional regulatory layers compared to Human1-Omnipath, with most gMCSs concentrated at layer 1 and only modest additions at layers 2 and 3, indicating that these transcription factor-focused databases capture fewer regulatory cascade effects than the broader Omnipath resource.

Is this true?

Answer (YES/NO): YES